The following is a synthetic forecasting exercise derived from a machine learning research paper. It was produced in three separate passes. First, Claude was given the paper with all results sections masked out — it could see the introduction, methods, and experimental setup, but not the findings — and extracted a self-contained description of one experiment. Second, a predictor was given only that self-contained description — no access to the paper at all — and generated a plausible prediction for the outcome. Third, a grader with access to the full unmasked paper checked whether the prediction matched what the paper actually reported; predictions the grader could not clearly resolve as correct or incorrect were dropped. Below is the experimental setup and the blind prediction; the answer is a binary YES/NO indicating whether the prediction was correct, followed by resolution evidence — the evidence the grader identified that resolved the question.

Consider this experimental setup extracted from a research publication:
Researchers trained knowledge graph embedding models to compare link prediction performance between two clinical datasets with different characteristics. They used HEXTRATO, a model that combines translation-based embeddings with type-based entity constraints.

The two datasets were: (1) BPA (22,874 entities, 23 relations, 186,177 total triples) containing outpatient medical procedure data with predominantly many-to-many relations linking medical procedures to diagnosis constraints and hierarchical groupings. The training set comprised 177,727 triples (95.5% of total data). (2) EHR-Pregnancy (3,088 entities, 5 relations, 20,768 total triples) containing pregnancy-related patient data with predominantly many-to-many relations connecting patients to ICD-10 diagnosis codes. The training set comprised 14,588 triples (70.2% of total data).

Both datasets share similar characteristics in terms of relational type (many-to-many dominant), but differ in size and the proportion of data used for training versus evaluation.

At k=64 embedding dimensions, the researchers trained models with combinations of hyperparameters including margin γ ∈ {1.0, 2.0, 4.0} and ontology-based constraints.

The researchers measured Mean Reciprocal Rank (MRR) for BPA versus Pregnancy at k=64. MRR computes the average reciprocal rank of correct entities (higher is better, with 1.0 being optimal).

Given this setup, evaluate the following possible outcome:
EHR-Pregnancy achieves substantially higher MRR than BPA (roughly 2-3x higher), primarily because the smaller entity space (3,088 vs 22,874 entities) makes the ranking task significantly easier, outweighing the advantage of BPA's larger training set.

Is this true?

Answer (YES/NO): NO